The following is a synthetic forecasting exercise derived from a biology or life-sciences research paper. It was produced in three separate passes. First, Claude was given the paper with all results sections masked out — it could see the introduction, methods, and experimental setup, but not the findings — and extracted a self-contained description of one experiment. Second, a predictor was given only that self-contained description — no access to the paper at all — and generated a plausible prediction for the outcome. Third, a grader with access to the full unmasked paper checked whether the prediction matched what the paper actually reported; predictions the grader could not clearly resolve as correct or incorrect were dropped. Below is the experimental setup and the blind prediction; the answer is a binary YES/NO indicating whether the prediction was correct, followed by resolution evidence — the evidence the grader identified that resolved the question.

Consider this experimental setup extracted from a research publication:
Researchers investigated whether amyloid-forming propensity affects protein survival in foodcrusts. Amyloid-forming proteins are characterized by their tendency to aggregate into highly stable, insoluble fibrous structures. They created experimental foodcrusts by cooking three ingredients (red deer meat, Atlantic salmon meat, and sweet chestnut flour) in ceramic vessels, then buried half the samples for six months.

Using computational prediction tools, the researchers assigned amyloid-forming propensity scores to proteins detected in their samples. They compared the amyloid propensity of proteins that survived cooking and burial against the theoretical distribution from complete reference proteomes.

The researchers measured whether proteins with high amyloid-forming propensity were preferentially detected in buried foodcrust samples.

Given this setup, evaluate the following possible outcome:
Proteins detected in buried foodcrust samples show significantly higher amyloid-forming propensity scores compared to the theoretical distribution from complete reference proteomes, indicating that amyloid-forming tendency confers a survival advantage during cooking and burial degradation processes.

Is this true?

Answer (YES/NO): NO